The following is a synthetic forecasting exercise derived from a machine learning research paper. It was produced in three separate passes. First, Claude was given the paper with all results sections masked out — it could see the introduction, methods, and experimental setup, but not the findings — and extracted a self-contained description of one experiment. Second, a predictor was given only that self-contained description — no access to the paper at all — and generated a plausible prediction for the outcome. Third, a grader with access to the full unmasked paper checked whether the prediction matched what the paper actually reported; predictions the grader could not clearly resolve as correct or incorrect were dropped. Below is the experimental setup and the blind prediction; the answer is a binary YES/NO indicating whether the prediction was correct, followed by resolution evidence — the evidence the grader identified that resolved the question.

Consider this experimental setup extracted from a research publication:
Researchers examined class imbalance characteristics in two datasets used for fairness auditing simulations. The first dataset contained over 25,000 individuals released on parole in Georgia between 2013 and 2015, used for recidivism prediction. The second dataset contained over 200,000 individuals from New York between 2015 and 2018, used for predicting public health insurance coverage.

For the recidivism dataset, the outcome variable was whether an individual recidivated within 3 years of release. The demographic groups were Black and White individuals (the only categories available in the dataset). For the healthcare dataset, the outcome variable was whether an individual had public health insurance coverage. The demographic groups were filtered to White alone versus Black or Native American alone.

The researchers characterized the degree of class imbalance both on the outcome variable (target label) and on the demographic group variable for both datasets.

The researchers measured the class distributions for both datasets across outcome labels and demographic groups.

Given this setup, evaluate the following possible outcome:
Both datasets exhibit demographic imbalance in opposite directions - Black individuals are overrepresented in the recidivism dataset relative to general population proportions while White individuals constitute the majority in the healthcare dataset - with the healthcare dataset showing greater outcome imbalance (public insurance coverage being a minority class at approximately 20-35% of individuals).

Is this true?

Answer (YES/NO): NO